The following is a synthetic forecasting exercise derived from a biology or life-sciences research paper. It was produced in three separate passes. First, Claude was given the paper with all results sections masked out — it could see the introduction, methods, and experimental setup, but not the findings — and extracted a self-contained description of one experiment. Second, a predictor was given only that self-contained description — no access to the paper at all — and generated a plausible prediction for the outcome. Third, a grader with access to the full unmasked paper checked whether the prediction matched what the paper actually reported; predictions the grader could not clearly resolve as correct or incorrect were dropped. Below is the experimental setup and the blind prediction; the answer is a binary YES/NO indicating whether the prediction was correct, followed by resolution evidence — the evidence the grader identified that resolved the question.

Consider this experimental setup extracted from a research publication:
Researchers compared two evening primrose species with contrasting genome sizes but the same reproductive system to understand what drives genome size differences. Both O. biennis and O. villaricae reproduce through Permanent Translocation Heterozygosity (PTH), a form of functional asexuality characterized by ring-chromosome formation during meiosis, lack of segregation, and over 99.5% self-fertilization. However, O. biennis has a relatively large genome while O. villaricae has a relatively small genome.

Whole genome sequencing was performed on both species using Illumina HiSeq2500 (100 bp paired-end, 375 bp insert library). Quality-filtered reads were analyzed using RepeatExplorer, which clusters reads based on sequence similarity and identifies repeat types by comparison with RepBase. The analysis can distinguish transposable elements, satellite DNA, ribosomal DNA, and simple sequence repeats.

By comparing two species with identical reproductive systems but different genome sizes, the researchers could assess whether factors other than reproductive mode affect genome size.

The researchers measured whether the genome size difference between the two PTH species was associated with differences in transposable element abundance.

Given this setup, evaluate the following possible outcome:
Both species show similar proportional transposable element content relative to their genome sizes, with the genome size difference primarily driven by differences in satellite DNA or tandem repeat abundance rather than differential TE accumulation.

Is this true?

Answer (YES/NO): YES